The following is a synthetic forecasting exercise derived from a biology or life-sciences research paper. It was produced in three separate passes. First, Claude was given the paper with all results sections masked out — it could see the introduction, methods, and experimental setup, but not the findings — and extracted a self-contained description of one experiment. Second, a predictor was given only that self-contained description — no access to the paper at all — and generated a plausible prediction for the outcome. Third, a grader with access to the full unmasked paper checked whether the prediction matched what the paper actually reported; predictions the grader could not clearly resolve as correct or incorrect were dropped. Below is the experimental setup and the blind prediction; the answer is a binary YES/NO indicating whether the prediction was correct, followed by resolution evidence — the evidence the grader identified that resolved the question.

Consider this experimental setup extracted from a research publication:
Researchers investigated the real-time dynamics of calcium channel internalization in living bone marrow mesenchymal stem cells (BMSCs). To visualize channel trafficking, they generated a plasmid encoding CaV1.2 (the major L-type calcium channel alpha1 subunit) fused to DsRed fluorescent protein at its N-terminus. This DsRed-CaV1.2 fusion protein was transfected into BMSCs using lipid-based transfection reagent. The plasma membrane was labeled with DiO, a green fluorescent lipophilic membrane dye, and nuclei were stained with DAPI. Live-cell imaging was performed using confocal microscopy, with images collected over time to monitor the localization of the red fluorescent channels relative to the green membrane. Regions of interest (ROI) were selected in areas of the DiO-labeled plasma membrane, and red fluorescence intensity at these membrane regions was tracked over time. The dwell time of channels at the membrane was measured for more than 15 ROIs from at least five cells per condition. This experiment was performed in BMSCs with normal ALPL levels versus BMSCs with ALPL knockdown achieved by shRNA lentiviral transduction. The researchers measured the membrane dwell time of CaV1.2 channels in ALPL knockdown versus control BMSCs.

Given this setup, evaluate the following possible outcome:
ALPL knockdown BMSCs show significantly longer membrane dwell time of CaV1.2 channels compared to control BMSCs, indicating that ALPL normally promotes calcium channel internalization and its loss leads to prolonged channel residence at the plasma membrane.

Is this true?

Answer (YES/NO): NO